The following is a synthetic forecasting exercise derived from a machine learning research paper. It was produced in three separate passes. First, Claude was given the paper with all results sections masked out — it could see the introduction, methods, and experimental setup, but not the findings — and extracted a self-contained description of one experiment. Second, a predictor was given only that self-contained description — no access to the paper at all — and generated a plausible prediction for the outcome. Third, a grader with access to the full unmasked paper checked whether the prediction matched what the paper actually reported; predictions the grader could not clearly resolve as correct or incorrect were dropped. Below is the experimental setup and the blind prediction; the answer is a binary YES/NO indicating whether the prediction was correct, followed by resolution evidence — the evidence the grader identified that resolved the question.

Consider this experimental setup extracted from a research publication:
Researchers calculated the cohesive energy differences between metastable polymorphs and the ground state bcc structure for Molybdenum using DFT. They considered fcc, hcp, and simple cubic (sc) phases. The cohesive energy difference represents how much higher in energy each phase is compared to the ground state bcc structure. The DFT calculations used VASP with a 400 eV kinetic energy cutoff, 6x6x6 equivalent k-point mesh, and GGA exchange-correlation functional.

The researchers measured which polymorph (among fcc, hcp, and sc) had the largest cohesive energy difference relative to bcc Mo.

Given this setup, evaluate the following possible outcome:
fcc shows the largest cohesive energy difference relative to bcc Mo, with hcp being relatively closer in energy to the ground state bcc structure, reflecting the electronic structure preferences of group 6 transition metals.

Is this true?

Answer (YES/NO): NO